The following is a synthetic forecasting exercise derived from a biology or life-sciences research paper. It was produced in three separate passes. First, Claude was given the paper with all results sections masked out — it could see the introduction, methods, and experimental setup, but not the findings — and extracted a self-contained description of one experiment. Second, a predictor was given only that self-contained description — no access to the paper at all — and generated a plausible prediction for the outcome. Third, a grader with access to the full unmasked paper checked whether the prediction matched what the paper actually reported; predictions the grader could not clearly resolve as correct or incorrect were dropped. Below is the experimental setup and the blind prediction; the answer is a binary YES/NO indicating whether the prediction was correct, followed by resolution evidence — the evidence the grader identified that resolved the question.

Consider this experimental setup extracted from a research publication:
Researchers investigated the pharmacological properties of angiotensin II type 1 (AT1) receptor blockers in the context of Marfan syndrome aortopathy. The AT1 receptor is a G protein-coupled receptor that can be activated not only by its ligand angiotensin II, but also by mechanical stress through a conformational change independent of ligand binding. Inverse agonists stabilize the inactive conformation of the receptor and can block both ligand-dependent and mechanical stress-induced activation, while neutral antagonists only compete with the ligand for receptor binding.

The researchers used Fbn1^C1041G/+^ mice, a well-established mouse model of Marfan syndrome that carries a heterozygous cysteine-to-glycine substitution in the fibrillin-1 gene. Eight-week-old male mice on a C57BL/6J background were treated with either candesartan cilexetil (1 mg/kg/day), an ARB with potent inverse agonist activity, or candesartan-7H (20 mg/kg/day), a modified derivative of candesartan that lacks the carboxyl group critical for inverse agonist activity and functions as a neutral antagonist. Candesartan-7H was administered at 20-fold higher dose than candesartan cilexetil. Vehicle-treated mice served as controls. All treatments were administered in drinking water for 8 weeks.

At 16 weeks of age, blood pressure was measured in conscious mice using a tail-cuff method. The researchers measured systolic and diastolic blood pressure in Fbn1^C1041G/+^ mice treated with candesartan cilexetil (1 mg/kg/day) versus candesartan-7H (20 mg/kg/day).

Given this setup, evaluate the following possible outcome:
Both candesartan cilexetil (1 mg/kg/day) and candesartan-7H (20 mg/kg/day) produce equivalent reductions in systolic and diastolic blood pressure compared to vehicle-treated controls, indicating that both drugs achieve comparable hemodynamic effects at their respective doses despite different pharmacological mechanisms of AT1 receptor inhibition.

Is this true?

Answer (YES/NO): YES